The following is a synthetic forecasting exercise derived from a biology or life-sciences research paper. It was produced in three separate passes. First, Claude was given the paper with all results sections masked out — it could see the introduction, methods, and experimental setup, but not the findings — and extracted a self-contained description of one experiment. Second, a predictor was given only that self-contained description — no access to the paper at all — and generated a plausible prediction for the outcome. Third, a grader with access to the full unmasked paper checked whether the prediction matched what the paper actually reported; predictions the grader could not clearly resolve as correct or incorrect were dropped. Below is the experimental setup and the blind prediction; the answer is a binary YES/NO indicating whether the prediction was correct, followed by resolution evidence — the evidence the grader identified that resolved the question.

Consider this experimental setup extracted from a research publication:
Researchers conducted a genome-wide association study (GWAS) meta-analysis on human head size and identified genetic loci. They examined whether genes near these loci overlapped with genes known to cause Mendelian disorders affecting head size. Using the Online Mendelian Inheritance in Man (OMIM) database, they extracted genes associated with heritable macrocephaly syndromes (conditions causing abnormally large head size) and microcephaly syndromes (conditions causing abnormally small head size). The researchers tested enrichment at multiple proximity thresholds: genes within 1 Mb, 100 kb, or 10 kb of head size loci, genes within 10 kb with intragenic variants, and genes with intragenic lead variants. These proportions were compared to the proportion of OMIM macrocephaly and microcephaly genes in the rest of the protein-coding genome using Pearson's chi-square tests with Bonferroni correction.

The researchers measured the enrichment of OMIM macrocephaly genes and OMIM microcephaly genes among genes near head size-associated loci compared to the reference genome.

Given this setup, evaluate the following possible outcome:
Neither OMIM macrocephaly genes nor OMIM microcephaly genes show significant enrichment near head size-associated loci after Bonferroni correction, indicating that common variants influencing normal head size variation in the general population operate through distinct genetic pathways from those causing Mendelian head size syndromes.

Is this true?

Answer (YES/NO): NO